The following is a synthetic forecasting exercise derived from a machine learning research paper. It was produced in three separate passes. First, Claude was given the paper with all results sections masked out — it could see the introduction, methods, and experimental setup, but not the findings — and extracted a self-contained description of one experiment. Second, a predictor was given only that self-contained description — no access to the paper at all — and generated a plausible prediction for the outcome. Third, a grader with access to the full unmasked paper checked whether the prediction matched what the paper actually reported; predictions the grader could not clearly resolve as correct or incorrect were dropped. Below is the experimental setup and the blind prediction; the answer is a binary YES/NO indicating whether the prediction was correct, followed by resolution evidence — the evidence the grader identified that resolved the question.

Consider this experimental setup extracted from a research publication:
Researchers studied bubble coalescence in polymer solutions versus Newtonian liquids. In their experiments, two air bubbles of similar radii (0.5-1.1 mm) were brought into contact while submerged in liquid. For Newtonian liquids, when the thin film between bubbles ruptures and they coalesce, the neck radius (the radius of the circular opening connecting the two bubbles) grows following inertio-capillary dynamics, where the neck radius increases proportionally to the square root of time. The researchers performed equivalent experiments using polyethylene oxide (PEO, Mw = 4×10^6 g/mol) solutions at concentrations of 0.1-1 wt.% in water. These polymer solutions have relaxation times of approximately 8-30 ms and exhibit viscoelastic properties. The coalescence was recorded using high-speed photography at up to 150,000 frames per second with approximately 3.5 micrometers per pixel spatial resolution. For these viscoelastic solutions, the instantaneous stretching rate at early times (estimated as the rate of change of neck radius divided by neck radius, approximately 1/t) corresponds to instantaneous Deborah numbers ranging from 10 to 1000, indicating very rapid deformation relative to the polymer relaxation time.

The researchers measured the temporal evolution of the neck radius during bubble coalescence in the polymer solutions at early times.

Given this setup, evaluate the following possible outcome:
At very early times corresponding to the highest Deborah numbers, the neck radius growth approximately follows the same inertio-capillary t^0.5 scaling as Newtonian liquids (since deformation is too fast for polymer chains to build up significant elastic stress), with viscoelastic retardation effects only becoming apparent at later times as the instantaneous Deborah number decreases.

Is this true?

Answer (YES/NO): YES